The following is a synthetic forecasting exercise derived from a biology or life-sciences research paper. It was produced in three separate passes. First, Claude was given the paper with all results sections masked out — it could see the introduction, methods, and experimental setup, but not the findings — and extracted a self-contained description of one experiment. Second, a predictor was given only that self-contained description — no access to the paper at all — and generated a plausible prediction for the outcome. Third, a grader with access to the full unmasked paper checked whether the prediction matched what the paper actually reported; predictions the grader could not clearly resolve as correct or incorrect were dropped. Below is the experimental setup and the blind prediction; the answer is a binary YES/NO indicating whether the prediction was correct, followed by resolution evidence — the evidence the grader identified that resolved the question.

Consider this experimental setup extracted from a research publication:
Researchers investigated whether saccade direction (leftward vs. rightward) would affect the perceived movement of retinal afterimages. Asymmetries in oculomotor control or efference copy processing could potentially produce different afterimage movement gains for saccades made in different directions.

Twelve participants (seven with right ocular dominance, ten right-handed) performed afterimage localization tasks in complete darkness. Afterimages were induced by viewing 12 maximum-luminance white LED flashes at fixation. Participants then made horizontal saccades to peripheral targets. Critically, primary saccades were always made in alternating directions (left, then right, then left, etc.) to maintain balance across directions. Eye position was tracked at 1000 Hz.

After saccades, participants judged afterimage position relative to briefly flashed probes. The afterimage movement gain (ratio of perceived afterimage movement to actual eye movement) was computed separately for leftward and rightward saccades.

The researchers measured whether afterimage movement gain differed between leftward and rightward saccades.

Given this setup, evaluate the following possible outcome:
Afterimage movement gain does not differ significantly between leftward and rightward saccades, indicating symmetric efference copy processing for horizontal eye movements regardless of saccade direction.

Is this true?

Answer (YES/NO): YES